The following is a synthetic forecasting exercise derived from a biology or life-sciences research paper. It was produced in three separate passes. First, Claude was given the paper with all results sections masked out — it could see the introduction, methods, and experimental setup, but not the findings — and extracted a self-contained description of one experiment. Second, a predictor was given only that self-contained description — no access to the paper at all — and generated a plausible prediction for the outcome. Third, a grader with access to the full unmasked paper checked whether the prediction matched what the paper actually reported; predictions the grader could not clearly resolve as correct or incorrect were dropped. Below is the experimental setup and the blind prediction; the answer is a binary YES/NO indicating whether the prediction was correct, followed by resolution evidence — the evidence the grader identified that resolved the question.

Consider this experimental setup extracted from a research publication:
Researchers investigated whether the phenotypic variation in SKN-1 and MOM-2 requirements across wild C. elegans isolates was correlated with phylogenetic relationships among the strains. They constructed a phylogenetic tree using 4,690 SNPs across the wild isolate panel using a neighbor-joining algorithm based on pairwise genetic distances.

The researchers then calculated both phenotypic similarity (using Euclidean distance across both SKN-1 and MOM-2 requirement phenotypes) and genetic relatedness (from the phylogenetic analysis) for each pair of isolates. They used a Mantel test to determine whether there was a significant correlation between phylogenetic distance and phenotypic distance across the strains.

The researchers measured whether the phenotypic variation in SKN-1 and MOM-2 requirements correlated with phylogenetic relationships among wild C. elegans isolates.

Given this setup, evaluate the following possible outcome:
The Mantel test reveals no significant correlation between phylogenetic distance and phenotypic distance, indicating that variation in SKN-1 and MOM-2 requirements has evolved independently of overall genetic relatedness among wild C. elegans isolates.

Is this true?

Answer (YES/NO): YES